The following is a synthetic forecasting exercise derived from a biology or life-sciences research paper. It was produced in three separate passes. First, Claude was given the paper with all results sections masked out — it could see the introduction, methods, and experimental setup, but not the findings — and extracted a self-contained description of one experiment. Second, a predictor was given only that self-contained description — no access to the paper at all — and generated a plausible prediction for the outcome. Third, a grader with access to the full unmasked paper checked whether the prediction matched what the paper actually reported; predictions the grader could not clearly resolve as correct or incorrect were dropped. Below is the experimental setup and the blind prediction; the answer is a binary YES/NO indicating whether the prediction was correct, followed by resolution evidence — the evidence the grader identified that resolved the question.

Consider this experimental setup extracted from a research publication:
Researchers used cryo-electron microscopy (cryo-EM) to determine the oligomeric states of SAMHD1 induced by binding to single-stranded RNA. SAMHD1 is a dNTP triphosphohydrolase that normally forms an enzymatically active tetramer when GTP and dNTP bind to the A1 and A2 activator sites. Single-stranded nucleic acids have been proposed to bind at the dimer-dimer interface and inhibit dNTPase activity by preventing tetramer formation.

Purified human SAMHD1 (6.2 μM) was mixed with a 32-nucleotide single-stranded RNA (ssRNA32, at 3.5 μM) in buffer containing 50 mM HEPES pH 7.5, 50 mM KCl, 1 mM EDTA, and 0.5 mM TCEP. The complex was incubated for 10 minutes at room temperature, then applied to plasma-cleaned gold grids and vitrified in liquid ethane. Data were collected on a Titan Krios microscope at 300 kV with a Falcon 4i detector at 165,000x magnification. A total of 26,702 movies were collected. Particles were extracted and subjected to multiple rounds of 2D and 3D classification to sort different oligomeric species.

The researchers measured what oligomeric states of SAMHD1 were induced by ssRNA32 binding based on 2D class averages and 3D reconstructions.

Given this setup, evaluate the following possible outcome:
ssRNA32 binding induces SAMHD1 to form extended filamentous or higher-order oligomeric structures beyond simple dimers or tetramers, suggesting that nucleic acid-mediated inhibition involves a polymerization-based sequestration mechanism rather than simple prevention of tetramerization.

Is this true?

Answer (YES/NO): NO